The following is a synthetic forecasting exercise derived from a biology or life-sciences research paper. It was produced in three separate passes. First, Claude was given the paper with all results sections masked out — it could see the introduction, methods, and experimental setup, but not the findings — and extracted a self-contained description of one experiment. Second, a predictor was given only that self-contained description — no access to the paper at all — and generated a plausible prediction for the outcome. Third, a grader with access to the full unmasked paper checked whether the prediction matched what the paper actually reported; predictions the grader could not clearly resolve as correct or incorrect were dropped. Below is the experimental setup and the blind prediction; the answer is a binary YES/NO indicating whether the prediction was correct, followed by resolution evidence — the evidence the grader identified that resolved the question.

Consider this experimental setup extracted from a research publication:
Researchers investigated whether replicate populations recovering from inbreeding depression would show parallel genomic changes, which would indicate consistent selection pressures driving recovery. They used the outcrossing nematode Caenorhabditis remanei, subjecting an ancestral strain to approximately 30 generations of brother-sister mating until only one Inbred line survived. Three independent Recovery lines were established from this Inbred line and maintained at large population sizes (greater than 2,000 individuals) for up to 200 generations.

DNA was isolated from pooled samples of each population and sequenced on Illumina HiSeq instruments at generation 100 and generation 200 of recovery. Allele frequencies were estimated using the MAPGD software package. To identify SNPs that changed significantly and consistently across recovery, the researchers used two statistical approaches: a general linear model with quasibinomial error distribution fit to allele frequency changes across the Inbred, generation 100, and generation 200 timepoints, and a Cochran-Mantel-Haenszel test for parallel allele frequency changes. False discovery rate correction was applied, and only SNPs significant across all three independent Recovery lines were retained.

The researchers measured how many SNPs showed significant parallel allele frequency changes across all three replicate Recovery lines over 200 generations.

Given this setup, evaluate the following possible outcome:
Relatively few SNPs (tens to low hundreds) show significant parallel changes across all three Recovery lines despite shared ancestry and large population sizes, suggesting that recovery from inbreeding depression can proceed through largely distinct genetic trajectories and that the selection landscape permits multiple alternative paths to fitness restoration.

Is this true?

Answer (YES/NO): YES